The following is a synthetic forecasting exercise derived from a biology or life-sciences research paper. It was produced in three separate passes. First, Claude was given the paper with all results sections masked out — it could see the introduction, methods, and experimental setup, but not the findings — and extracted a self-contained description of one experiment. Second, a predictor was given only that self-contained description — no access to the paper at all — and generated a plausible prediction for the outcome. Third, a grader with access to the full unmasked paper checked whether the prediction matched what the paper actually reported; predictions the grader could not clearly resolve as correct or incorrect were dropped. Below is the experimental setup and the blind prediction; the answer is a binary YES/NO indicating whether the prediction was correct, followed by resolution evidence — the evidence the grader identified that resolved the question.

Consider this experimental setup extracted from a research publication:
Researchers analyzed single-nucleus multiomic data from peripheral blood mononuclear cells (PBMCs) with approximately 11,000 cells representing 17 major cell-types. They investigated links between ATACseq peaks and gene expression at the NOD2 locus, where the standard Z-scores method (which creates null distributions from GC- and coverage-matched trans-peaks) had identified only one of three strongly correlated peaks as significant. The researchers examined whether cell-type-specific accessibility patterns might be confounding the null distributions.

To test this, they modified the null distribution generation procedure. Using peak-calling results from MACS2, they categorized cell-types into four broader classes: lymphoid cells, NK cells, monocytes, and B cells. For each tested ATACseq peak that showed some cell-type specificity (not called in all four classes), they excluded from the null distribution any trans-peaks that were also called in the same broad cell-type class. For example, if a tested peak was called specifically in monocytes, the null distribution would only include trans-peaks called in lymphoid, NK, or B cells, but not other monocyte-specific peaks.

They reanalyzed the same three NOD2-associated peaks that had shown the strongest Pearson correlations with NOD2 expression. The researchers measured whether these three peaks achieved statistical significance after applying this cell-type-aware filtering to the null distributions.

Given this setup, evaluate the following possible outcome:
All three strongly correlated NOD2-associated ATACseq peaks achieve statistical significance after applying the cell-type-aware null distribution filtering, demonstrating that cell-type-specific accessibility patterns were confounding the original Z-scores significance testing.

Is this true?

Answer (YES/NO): YES